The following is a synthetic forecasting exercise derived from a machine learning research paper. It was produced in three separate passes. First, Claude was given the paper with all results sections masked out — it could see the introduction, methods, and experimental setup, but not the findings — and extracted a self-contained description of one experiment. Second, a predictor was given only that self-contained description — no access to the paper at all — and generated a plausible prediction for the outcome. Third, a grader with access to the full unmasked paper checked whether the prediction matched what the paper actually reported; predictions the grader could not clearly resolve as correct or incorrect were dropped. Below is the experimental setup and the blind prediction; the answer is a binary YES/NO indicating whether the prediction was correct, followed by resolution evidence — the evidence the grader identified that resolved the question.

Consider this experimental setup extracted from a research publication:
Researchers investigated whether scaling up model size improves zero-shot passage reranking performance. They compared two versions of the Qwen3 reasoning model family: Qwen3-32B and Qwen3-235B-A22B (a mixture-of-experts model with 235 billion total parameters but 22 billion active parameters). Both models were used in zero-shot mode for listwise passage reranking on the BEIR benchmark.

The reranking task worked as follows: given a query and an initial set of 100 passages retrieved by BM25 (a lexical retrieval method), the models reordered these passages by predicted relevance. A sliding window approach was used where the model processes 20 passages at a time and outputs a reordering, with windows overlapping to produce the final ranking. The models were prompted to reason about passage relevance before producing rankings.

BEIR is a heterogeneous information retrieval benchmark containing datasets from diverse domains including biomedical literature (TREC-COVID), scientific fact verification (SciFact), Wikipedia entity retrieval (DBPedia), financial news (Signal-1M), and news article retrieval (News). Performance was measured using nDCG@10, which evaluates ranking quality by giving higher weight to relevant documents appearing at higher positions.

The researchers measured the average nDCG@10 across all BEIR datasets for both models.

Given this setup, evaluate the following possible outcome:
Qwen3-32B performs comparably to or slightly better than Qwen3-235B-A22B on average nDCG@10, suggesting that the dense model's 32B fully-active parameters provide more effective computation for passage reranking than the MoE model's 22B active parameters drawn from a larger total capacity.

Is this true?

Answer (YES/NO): YES